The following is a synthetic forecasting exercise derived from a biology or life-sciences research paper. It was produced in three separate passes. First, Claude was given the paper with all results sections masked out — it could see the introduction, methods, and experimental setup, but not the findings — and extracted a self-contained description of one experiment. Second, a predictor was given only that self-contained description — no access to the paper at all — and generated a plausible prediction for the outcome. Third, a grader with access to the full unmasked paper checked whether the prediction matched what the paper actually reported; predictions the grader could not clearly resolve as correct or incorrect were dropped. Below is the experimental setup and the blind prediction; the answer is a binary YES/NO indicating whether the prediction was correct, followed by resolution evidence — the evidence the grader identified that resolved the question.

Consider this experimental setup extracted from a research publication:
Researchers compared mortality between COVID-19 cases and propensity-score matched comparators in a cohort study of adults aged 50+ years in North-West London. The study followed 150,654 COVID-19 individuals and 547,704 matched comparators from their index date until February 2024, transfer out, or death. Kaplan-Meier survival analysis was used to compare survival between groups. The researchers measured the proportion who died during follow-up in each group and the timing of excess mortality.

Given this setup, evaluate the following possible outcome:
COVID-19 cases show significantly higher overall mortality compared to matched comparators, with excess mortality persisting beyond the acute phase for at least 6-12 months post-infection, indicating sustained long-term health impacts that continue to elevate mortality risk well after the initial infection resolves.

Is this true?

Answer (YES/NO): NO